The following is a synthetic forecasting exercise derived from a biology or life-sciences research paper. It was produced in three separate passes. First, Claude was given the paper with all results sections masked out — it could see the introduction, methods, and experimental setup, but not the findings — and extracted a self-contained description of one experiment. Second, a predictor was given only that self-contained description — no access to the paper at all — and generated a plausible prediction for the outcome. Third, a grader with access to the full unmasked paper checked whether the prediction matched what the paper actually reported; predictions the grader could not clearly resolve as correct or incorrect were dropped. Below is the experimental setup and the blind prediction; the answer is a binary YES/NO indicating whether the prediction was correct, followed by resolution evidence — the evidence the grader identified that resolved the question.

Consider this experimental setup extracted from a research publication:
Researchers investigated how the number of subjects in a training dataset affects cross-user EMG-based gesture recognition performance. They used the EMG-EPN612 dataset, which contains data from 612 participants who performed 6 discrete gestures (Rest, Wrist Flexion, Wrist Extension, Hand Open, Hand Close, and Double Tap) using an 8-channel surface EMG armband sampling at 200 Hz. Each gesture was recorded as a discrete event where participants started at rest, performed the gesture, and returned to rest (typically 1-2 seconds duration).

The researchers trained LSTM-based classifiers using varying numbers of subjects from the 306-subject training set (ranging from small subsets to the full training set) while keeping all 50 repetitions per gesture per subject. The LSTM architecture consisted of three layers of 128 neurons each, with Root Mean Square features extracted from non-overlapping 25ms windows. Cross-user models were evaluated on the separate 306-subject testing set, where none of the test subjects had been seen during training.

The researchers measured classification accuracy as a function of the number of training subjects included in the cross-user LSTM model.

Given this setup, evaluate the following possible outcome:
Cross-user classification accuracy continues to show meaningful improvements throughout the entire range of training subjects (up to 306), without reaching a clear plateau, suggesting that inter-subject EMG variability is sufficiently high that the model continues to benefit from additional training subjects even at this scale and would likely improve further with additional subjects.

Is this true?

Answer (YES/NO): YES